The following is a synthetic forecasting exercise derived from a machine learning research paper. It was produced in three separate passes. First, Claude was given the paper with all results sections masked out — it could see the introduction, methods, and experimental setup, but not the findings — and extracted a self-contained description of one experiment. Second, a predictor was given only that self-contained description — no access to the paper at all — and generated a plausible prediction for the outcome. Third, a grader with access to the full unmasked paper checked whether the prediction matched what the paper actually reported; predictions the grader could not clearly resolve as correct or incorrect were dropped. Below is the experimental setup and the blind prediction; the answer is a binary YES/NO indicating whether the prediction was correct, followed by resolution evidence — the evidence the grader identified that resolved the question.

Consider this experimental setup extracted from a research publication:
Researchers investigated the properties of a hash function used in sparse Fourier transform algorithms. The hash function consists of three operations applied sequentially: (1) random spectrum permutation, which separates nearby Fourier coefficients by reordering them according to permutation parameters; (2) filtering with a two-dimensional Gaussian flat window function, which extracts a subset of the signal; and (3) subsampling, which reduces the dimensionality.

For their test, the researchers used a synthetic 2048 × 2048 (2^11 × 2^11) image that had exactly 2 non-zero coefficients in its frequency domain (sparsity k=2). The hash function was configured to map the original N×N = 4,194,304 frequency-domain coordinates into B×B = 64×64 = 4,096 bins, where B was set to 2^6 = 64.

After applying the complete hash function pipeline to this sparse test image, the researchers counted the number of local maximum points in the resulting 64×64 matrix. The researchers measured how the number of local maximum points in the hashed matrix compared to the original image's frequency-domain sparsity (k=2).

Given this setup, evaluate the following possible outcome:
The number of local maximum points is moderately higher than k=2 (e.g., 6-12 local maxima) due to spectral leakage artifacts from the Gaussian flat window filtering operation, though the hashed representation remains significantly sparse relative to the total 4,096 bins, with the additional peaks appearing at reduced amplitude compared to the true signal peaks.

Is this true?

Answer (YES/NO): NO